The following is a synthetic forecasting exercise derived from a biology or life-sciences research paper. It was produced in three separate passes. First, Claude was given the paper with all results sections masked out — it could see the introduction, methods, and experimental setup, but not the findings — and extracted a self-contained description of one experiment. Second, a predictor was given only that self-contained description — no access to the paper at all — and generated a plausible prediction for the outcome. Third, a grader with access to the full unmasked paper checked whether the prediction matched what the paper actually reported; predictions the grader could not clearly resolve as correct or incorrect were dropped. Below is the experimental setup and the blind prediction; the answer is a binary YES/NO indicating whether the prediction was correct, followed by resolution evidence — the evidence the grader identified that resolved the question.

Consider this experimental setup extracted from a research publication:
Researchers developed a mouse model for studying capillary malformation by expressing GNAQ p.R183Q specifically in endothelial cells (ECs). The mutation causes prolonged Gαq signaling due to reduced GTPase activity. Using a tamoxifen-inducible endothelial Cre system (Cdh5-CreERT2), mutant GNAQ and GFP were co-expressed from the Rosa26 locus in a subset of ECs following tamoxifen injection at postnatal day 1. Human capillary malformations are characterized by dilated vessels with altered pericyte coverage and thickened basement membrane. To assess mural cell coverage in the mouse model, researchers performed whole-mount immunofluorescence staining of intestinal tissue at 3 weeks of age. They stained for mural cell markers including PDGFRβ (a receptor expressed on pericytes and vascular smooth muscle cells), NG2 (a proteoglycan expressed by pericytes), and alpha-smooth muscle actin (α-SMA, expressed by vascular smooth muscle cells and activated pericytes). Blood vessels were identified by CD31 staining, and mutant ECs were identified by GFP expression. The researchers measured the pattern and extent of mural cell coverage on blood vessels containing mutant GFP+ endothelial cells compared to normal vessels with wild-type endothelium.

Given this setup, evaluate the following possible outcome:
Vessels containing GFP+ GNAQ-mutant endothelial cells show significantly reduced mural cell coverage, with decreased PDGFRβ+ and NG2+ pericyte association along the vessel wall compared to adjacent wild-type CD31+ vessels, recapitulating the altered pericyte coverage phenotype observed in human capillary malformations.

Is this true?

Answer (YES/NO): NO